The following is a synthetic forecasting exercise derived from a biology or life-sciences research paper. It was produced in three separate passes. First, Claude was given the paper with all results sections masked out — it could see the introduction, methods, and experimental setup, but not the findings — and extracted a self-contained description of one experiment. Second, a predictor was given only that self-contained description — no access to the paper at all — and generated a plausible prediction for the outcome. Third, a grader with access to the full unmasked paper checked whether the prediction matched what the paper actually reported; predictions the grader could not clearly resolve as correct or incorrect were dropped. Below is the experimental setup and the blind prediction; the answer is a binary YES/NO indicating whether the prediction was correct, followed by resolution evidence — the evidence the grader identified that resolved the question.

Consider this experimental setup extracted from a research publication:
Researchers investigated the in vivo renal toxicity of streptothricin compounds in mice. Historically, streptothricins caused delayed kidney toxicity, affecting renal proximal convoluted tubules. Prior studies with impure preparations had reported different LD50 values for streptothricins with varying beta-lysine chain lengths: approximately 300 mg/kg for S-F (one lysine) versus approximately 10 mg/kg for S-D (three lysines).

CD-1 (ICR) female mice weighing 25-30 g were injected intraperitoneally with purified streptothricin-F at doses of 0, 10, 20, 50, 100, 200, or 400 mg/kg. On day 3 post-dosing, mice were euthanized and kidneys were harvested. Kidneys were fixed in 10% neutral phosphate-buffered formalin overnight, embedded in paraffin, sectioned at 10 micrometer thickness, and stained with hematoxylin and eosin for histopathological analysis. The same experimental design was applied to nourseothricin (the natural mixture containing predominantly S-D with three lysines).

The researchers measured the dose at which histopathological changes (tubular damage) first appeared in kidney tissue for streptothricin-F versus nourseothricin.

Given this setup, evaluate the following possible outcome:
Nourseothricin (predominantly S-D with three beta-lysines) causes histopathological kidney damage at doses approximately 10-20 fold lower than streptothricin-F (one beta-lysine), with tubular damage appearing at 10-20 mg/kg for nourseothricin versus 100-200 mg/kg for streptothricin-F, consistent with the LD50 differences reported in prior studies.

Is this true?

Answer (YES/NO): YES